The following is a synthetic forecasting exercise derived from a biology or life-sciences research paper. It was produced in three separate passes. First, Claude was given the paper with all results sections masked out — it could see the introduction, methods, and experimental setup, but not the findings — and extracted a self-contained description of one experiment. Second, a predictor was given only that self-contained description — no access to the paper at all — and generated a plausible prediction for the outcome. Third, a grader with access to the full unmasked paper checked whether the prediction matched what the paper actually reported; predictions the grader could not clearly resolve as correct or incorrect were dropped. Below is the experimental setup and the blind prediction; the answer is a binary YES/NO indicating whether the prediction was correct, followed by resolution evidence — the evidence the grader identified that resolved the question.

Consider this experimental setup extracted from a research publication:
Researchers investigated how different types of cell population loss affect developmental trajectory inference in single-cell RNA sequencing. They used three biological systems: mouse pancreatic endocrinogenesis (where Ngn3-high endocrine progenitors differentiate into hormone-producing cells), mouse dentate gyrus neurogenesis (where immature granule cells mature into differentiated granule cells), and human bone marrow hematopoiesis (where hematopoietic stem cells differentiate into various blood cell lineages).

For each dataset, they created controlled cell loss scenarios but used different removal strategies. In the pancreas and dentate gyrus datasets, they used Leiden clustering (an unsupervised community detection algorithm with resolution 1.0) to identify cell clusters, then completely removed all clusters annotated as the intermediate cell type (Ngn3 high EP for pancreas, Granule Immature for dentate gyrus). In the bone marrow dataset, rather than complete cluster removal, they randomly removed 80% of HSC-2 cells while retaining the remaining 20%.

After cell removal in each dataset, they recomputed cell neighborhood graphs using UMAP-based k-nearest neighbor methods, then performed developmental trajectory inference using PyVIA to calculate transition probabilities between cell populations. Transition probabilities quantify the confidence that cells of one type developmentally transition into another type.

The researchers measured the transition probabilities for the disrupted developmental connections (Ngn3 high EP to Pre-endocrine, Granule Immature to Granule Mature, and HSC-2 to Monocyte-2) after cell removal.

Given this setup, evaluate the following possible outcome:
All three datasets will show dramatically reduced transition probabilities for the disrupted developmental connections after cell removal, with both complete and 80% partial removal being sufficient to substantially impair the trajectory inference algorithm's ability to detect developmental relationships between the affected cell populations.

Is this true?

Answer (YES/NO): YES